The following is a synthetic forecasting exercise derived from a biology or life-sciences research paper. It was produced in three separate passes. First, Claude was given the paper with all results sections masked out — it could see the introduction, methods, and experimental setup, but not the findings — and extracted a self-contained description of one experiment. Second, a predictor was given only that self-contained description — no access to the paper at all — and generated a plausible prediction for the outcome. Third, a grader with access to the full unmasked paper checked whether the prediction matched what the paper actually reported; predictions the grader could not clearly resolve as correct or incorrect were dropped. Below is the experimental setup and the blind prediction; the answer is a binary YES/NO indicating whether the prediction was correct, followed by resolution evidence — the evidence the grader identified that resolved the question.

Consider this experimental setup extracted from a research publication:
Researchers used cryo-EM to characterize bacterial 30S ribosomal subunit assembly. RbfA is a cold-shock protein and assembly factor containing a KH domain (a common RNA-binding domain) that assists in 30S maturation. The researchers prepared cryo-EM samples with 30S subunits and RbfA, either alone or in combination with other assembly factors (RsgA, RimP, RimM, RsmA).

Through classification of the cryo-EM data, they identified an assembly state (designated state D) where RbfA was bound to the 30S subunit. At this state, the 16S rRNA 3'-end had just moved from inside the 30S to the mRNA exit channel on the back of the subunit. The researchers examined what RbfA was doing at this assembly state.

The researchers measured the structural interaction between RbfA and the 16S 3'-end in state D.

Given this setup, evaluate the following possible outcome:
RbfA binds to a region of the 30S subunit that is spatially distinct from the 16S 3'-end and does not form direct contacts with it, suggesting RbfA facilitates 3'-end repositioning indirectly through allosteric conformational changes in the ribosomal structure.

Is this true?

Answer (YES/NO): NO